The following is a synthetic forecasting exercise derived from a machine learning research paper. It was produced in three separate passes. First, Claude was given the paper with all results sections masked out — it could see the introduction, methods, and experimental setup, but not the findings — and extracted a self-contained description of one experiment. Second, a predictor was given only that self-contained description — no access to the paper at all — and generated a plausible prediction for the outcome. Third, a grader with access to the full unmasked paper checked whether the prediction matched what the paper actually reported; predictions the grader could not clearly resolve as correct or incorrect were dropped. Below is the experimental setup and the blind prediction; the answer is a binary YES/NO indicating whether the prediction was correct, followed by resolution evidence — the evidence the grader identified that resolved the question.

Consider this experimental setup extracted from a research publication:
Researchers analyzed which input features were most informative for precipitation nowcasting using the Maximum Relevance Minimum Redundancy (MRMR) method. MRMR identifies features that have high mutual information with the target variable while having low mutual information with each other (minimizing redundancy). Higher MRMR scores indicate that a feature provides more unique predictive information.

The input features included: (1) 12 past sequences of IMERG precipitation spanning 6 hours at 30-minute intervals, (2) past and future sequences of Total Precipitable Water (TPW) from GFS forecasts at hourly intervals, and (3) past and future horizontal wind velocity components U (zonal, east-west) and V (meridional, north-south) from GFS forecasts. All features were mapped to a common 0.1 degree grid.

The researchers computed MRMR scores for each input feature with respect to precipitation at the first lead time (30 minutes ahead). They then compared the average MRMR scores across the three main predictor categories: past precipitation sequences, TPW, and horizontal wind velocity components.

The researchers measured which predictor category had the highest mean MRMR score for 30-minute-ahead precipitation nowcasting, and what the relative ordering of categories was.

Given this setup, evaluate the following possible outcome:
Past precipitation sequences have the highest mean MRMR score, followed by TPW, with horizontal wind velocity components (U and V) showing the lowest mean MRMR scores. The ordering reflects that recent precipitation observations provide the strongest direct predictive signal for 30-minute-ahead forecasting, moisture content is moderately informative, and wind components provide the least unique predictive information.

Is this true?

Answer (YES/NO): YES